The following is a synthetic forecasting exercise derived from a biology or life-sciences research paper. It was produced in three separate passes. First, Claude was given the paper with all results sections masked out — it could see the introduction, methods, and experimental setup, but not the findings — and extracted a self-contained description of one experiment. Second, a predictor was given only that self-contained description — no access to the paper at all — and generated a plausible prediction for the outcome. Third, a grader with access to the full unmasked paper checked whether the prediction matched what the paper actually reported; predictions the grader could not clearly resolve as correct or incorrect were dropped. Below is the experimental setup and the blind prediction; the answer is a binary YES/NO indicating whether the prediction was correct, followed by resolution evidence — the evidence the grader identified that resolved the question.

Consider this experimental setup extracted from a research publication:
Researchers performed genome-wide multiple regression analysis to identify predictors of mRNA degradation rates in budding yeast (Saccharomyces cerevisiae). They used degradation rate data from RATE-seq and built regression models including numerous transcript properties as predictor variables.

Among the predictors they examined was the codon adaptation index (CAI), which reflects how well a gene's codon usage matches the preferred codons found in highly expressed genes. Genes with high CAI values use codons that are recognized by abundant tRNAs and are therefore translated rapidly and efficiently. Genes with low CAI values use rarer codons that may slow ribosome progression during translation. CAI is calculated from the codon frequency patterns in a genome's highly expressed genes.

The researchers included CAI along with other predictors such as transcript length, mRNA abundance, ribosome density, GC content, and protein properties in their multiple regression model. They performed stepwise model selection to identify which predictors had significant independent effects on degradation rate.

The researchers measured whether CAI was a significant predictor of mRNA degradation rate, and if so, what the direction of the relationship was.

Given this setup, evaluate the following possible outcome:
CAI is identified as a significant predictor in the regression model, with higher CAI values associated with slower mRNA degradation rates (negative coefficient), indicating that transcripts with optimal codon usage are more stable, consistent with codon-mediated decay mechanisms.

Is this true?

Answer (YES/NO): YES